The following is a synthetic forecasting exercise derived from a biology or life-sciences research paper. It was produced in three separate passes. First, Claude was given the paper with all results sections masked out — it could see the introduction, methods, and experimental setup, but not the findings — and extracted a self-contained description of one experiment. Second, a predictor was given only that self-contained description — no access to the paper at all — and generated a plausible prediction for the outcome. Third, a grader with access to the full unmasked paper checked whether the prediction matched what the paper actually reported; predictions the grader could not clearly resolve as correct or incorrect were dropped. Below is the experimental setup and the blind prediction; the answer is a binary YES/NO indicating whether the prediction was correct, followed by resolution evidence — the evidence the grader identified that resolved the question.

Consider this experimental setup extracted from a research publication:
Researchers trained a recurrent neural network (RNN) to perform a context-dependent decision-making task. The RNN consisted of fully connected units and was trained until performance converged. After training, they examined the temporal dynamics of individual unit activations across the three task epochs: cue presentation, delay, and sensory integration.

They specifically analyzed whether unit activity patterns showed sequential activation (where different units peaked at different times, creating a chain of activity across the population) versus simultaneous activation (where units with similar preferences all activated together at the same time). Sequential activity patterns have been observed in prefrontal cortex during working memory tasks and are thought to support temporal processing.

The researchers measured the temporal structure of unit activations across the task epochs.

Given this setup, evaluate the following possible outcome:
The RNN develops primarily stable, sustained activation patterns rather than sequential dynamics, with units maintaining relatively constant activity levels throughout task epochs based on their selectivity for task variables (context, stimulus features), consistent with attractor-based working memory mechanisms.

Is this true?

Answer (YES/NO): NO